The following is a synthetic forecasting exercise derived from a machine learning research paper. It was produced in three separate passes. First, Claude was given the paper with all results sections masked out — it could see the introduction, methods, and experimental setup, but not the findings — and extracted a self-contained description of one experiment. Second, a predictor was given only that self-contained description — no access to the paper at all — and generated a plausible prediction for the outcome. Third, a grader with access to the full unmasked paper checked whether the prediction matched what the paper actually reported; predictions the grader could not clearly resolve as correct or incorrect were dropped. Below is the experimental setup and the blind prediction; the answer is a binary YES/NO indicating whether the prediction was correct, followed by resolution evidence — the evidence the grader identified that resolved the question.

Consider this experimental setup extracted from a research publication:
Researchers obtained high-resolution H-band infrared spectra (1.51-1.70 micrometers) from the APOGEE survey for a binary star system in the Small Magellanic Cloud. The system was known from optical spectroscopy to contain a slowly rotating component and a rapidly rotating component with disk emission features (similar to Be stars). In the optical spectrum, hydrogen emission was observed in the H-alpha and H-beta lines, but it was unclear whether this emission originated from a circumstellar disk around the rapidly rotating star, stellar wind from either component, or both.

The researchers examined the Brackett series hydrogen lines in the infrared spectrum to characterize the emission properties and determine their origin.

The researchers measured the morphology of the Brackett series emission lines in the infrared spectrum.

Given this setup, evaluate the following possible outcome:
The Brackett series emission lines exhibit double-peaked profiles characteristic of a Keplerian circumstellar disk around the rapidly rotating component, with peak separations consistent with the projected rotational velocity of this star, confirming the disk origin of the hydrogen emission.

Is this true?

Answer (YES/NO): NO